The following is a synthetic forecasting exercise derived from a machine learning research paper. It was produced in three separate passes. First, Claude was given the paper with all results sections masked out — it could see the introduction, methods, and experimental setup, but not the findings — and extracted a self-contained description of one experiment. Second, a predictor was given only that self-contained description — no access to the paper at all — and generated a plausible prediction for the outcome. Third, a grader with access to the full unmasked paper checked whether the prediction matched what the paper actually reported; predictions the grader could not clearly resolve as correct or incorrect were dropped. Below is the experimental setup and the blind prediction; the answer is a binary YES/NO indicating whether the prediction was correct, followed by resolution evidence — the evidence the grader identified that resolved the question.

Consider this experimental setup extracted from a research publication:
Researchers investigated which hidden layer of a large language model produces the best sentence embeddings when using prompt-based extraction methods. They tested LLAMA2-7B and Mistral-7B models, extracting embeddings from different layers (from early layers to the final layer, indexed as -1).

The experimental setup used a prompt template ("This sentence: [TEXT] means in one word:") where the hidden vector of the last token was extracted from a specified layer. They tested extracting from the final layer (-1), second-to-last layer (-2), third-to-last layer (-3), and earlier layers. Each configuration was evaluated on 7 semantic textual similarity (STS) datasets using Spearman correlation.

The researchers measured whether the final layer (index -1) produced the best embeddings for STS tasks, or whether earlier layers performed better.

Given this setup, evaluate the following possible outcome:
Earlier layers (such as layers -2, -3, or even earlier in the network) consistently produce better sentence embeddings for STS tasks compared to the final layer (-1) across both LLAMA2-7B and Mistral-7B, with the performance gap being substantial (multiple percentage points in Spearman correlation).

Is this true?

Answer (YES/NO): NO